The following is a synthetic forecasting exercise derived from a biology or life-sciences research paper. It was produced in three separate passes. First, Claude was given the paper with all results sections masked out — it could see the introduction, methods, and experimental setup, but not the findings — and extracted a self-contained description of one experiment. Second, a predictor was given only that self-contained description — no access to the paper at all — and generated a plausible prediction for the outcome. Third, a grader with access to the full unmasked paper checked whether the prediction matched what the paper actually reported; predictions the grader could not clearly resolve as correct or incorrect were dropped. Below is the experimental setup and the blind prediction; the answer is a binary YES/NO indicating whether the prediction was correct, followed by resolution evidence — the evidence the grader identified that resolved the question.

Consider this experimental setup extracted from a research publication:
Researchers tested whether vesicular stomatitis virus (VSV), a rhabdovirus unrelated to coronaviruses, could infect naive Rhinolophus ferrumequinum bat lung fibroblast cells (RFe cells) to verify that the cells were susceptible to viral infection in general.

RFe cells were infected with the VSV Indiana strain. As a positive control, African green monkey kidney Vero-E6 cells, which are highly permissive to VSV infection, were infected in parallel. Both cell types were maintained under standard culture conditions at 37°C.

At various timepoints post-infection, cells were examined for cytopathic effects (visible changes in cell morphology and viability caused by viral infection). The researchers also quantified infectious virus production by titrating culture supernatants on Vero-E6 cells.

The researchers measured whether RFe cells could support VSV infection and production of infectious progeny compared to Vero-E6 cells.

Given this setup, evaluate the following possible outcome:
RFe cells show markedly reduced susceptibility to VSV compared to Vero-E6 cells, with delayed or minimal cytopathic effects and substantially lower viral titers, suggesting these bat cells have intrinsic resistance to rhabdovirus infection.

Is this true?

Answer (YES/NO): NO